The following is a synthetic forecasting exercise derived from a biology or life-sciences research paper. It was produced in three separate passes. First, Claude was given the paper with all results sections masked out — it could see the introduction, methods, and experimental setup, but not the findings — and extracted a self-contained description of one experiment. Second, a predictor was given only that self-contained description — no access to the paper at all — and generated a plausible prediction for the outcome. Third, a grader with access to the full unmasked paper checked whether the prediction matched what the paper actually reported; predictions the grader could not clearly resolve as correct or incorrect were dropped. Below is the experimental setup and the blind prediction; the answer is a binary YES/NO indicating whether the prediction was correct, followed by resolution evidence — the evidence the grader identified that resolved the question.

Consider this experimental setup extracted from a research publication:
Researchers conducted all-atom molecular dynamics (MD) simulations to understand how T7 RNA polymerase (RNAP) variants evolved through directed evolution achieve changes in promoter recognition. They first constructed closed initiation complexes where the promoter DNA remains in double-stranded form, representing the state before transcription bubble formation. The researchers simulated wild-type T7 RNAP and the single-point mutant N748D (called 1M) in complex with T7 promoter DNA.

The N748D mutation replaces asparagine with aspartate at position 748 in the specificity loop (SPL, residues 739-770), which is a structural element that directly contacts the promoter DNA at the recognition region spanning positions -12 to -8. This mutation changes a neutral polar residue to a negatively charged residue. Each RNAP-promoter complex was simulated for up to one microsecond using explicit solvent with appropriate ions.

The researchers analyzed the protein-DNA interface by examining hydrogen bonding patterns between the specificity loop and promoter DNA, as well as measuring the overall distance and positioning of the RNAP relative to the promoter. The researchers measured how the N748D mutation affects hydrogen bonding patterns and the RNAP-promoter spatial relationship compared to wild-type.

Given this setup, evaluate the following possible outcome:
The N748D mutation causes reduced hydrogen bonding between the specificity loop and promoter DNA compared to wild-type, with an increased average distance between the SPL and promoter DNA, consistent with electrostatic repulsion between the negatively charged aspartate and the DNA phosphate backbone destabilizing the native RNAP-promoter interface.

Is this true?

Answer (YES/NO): NO